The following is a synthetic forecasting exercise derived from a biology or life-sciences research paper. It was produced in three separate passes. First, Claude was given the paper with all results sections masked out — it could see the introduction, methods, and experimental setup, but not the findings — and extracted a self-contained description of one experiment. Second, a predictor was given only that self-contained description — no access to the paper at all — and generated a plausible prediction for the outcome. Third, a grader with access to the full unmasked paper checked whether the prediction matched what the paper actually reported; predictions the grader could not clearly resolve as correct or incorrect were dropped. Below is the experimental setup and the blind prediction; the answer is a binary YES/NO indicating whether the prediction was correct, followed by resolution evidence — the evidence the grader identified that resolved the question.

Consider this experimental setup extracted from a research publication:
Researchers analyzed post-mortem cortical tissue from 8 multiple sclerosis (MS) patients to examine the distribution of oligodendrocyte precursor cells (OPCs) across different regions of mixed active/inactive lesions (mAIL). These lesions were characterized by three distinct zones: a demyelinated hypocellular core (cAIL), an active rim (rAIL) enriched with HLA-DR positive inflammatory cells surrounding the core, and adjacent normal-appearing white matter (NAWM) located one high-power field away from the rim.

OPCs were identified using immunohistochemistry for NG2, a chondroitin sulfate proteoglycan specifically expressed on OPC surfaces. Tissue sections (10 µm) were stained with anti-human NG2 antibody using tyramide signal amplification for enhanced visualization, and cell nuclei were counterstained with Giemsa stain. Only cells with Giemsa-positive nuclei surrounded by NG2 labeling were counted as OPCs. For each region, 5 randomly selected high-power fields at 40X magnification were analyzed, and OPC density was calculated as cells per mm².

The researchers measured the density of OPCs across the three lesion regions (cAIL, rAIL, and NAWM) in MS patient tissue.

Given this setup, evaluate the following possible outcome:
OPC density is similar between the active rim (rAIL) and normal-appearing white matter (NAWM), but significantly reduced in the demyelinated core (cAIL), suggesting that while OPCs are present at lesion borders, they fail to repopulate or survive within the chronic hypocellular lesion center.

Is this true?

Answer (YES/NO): YES